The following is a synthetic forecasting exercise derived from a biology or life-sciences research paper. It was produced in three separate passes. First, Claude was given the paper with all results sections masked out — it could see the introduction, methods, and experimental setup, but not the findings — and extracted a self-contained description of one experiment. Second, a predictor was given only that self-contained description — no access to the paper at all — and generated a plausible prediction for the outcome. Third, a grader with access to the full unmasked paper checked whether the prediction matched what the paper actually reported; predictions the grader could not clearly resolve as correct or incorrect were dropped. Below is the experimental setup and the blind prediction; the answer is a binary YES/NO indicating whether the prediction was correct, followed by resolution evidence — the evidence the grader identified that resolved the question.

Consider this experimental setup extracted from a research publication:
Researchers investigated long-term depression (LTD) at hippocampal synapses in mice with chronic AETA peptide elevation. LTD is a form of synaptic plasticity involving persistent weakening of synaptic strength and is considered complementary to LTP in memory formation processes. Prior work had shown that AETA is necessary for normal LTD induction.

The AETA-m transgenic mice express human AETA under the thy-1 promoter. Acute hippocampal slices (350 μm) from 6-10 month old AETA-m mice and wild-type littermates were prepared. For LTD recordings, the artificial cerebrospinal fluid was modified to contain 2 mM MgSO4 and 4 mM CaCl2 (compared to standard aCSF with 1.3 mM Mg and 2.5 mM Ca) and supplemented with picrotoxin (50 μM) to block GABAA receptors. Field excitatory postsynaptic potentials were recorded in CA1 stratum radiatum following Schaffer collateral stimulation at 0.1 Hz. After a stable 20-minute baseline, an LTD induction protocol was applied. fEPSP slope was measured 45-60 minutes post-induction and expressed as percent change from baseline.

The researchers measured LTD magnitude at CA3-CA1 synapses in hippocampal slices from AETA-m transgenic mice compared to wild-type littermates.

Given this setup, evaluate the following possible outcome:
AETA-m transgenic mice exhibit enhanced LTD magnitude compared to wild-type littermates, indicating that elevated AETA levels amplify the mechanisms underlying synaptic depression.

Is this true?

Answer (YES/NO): YES